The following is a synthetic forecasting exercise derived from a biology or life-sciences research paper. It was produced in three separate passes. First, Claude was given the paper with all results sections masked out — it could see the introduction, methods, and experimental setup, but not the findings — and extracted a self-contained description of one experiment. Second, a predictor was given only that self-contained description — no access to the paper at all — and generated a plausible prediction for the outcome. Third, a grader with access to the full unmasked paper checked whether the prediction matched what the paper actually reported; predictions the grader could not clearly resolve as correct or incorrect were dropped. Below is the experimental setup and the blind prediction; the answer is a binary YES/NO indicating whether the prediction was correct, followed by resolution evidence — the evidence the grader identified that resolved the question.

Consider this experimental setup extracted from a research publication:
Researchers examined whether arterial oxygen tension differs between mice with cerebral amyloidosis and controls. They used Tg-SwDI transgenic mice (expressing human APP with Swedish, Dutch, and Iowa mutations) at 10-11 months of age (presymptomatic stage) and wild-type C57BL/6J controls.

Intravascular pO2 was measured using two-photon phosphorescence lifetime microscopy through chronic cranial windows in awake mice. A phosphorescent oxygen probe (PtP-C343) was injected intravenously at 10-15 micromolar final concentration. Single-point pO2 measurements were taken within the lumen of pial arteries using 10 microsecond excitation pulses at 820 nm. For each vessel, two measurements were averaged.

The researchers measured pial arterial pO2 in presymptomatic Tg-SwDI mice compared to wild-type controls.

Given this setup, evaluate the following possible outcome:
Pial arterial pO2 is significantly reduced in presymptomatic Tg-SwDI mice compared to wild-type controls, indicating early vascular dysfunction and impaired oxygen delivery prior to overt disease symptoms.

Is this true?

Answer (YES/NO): NO